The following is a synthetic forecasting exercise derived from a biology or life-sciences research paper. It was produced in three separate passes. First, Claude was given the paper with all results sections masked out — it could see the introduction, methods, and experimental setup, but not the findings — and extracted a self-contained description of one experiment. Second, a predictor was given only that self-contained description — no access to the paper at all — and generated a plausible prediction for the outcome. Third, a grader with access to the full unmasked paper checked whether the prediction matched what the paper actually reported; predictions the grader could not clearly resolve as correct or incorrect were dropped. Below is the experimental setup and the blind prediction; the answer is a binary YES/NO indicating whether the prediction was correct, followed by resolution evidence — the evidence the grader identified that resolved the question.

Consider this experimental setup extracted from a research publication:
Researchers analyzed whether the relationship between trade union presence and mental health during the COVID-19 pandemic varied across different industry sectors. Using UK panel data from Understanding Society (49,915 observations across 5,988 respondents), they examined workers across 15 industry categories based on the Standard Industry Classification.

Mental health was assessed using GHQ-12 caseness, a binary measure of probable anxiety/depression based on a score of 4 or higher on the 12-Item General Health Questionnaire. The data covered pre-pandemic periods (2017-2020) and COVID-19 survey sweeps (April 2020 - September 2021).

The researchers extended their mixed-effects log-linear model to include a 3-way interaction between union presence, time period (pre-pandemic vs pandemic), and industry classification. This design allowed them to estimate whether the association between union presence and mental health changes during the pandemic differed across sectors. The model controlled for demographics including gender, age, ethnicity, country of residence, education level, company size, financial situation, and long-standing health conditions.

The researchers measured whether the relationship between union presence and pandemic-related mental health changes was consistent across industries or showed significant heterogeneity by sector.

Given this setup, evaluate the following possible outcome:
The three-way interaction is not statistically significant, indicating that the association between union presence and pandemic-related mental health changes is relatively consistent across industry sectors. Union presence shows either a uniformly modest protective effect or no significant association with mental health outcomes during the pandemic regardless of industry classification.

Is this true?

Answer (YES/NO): NO